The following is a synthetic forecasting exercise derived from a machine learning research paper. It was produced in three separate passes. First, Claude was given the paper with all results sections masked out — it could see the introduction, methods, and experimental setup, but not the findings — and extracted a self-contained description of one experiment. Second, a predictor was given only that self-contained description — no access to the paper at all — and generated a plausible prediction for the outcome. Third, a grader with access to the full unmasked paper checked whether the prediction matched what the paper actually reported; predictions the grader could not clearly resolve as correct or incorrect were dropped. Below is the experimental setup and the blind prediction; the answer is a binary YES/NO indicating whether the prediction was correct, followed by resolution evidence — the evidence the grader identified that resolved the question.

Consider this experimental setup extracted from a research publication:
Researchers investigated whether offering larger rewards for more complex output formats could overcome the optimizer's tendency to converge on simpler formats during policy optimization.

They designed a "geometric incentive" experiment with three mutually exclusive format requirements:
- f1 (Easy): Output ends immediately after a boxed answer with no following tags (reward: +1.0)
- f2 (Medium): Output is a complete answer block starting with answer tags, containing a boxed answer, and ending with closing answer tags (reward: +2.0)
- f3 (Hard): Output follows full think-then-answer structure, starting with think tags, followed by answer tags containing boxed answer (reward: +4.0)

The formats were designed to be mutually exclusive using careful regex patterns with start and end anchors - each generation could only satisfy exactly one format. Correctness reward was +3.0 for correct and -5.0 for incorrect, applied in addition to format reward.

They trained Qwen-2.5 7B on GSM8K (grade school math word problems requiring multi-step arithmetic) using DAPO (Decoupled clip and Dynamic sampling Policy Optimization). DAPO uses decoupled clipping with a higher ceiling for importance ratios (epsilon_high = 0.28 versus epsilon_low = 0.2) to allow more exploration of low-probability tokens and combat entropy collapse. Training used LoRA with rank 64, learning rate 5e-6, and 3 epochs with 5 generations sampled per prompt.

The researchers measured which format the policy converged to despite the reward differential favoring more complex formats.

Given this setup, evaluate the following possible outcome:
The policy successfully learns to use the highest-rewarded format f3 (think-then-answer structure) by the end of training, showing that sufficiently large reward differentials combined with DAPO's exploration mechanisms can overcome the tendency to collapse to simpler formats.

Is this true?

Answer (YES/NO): NO